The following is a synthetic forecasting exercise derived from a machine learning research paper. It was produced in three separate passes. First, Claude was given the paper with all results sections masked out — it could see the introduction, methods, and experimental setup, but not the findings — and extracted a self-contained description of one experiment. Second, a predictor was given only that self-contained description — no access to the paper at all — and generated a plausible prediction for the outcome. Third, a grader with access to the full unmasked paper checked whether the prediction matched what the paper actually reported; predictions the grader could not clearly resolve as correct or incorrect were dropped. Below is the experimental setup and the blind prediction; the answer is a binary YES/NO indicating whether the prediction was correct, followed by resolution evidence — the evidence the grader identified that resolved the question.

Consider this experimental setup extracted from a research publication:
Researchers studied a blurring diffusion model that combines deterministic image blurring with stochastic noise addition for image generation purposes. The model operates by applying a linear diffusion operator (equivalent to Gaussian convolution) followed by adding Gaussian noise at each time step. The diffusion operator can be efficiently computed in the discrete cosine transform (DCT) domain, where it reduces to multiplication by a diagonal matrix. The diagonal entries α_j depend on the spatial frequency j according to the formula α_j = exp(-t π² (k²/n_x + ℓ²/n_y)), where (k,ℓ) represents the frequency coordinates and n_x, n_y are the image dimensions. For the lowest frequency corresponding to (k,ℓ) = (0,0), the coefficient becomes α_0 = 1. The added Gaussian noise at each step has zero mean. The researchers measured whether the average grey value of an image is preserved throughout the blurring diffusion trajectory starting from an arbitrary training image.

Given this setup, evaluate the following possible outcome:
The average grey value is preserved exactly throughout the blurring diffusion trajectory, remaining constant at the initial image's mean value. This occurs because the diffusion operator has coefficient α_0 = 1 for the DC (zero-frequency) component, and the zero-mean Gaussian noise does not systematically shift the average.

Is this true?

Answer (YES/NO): YES